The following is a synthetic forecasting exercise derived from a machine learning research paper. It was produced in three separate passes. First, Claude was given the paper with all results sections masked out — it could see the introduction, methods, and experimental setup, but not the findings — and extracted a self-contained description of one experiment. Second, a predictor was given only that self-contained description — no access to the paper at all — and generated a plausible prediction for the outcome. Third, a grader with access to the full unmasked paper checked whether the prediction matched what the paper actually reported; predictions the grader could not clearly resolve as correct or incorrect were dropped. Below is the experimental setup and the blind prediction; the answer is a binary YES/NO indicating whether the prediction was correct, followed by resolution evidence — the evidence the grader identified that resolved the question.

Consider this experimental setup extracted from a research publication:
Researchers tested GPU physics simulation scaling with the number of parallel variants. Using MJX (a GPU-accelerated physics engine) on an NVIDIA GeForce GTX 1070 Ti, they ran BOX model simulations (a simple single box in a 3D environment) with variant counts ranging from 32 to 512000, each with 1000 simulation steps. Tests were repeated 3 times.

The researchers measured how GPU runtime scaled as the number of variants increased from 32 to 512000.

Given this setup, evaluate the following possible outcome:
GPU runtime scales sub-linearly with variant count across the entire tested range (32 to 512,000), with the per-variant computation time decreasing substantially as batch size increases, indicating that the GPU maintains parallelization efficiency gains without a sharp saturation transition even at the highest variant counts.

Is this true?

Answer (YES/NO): NO